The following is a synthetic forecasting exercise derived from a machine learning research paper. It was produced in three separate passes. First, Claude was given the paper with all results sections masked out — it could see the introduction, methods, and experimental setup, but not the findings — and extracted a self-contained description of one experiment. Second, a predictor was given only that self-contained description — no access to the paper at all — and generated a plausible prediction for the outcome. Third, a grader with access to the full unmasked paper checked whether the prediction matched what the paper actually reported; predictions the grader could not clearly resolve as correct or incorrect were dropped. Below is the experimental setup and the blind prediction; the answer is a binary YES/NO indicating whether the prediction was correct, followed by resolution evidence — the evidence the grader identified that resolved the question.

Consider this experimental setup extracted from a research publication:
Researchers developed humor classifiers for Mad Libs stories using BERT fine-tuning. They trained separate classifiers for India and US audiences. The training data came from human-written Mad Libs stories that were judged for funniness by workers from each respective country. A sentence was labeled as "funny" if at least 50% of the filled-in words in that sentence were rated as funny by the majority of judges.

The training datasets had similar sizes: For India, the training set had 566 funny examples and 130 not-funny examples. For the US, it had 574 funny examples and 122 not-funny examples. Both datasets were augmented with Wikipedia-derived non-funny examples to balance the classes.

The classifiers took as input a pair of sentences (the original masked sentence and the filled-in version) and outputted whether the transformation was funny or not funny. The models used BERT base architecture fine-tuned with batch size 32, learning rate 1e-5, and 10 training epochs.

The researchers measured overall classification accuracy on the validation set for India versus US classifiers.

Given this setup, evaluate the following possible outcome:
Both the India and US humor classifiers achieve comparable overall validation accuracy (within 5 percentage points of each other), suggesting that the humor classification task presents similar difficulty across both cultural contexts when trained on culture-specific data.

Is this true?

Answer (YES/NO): YES